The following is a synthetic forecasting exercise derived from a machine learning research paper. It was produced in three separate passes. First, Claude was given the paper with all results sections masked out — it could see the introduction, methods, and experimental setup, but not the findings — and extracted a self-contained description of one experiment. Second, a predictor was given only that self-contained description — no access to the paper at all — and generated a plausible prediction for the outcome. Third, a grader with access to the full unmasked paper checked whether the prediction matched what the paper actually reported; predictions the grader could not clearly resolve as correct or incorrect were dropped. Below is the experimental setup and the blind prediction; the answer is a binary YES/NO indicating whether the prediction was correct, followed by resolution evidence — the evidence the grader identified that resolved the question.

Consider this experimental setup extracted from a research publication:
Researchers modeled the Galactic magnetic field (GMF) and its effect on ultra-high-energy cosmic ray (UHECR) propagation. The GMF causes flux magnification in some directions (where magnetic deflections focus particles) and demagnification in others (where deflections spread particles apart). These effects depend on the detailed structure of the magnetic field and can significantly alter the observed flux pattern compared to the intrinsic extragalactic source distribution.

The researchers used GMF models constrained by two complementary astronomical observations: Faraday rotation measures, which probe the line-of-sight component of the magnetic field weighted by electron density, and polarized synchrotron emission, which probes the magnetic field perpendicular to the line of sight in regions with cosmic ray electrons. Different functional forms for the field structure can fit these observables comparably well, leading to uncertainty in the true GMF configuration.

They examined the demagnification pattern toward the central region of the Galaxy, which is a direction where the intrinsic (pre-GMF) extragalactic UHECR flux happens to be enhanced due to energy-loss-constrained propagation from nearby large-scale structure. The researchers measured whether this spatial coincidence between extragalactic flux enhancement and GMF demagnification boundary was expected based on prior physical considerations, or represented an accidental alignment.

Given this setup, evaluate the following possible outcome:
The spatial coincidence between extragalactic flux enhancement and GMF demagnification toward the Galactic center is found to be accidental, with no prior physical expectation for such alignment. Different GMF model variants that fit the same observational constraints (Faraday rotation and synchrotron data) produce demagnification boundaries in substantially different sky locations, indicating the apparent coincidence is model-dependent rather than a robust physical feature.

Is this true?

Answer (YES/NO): YES